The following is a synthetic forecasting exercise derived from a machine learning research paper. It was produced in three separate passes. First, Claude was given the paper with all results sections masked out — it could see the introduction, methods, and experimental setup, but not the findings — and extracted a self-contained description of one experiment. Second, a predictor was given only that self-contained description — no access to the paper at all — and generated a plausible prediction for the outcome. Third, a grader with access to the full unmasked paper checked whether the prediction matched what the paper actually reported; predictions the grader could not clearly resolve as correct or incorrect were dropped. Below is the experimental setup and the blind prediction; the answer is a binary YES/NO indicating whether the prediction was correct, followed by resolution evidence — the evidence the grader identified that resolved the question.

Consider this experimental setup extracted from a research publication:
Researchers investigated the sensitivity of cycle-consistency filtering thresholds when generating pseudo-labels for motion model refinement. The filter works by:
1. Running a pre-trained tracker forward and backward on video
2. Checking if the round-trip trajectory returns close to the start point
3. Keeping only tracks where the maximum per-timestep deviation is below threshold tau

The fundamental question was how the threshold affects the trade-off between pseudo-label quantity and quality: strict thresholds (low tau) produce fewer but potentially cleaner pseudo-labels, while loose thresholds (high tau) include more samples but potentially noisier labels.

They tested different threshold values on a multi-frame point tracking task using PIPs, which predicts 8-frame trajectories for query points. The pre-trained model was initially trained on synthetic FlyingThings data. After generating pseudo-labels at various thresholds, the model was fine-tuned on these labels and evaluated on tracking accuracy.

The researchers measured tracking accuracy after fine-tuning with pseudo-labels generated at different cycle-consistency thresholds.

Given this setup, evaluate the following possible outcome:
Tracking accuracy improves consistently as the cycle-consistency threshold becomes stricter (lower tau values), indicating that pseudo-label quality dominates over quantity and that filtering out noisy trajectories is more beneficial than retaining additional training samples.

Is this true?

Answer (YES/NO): NO